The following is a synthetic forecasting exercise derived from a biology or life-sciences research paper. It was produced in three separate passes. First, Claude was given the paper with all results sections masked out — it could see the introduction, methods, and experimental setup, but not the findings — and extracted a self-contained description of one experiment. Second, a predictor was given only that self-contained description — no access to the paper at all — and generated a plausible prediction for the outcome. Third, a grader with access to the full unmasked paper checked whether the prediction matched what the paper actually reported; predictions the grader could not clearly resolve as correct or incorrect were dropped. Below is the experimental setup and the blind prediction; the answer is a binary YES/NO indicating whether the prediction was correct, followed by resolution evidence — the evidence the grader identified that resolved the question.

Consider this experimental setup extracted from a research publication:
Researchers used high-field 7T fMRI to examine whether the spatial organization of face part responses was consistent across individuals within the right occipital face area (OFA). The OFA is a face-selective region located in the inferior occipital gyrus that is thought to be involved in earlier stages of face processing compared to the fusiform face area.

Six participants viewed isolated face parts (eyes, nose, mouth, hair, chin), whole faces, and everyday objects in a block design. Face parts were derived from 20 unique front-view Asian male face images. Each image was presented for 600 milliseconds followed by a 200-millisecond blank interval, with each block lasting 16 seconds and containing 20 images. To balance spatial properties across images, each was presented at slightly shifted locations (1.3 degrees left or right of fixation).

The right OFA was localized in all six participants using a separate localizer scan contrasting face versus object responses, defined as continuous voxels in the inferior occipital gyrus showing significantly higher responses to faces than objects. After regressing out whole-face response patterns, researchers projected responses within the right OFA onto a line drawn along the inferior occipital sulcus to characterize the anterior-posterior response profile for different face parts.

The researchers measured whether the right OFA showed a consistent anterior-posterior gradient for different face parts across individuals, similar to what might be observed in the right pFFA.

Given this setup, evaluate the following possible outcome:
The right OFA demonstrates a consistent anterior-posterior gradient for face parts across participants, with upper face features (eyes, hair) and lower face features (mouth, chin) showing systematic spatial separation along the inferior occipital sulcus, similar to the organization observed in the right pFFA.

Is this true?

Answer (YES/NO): NO